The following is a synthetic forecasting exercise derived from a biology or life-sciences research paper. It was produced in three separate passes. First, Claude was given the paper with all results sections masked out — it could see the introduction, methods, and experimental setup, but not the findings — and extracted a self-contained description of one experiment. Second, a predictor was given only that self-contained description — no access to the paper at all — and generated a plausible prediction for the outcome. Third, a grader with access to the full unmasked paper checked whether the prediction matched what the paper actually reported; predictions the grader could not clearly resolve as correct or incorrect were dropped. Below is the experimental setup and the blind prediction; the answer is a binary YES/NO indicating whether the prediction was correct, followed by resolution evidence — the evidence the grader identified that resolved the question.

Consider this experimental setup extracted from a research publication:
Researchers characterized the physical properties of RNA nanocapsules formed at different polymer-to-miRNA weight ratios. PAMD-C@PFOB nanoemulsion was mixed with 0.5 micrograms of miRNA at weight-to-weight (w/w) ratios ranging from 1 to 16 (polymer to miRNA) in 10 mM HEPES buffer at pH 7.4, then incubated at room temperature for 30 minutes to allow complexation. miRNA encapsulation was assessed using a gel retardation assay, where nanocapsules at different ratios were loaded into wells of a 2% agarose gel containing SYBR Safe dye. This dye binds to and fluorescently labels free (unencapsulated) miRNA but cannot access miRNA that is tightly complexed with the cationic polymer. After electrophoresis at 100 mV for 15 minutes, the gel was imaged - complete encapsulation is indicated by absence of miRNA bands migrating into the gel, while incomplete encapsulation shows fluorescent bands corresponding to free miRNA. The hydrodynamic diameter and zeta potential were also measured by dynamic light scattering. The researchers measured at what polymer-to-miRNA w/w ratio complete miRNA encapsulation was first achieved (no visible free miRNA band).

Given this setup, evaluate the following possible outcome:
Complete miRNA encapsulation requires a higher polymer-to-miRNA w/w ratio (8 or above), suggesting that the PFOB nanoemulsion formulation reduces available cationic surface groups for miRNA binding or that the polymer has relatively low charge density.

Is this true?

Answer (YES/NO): NO